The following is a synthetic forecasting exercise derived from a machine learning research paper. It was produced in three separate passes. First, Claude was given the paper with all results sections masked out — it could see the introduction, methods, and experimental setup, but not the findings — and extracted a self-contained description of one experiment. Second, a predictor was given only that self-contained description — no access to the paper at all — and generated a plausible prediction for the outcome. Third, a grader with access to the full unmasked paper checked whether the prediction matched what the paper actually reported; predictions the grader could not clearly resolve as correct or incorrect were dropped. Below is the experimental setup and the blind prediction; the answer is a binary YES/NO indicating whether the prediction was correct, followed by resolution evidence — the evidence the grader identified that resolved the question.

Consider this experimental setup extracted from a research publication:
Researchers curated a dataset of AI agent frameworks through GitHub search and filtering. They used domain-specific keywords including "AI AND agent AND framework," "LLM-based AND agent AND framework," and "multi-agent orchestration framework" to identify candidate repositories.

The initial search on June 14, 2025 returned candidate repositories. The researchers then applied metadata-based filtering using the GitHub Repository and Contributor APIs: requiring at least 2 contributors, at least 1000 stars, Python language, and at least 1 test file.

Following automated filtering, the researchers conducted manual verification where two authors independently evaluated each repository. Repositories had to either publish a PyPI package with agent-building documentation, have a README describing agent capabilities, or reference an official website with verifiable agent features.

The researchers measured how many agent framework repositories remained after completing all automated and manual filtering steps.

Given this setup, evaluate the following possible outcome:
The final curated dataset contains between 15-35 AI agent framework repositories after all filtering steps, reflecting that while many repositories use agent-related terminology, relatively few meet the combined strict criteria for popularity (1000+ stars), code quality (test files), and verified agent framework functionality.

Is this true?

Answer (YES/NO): NO